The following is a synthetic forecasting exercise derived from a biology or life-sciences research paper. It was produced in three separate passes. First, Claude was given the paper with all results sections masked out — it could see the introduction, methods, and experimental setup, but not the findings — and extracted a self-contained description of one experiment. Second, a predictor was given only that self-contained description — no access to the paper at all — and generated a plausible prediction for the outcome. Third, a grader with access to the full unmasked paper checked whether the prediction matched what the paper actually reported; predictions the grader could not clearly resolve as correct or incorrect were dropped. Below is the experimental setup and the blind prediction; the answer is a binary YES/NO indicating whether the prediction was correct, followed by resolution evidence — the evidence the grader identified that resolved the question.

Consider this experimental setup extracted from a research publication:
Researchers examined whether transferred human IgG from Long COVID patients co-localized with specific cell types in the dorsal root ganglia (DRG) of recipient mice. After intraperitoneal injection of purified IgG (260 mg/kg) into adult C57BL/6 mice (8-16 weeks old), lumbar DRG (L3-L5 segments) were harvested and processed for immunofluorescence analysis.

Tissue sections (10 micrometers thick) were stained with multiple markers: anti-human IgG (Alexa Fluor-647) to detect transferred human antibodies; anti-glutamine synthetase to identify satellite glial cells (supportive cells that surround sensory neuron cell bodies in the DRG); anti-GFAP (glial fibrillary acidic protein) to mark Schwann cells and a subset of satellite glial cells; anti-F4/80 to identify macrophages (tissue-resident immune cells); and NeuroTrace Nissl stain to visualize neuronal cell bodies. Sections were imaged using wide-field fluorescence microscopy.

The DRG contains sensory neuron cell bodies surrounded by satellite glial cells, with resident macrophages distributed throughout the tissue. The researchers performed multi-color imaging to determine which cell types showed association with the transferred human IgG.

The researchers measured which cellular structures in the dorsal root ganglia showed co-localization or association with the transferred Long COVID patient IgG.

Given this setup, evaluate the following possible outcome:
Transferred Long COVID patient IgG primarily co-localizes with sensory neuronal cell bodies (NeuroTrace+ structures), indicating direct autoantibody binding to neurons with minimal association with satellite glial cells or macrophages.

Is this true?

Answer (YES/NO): NO